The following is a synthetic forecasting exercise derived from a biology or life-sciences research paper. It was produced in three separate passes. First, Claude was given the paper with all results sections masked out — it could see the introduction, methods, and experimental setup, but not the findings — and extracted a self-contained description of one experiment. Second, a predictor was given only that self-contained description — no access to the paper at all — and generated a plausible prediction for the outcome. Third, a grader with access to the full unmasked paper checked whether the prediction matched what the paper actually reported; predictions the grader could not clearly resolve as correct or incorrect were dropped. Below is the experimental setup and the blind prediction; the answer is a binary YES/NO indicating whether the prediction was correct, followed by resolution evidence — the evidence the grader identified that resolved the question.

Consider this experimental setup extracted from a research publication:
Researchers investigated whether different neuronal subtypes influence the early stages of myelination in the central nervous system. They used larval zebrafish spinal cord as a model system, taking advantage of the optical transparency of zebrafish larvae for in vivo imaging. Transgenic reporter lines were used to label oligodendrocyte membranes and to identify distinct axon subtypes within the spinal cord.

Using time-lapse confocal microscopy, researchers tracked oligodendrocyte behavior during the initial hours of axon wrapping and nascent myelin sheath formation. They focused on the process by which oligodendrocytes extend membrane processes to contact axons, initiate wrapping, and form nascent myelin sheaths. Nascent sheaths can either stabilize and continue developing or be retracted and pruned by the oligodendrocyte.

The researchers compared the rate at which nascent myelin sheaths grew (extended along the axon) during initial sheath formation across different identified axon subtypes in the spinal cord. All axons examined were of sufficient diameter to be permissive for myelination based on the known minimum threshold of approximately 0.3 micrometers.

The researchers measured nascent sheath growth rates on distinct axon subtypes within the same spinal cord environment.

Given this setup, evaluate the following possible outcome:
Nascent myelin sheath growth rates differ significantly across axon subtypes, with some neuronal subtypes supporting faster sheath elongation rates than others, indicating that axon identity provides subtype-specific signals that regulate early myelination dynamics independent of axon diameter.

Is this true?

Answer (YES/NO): YES